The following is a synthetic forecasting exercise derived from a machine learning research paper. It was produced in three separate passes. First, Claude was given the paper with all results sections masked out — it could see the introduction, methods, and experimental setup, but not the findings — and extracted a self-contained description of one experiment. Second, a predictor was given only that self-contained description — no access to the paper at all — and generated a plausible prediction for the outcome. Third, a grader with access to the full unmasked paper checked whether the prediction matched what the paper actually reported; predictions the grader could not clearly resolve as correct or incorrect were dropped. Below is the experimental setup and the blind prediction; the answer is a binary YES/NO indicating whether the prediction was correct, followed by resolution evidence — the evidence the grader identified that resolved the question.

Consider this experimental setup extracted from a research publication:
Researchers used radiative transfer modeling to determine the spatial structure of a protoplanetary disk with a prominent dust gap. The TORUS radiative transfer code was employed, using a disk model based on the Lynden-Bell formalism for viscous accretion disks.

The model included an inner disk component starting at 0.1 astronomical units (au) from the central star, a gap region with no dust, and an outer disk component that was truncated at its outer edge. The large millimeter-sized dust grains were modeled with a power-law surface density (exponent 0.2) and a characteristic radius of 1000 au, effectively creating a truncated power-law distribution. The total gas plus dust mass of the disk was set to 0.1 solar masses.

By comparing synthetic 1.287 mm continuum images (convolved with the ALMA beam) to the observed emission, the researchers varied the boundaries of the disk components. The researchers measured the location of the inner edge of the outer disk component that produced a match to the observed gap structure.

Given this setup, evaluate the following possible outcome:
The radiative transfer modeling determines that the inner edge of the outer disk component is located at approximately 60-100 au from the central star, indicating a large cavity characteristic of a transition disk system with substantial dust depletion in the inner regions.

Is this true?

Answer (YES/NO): YES